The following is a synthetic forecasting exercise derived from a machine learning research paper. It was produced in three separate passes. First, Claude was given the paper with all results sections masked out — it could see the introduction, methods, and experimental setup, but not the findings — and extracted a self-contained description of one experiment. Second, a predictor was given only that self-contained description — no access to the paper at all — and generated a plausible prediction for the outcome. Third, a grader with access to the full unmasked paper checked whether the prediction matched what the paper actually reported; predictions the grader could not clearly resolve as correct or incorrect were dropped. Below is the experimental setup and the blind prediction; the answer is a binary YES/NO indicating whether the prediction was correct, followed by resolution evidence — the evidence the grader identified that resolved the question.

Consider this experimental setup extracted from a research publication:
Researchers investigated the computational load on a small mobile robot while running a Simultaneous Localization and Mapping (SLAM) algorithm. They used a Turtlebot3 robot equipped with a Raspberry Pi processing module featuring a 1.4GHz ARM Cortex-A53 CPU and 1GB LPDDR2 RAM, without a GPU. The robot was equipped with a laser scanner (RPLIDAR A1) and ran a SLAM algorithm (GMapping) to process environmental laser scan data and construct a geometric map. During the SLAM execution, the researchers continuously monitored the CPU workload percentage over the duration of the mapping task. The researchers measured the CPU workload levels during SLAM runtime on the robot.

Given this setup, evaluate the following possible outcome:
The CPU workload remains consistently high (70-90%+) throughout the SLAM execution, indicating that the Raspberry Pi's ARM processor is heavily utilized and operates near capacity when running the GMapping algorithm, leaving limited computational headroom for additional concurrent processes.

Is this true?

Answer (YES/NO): YES